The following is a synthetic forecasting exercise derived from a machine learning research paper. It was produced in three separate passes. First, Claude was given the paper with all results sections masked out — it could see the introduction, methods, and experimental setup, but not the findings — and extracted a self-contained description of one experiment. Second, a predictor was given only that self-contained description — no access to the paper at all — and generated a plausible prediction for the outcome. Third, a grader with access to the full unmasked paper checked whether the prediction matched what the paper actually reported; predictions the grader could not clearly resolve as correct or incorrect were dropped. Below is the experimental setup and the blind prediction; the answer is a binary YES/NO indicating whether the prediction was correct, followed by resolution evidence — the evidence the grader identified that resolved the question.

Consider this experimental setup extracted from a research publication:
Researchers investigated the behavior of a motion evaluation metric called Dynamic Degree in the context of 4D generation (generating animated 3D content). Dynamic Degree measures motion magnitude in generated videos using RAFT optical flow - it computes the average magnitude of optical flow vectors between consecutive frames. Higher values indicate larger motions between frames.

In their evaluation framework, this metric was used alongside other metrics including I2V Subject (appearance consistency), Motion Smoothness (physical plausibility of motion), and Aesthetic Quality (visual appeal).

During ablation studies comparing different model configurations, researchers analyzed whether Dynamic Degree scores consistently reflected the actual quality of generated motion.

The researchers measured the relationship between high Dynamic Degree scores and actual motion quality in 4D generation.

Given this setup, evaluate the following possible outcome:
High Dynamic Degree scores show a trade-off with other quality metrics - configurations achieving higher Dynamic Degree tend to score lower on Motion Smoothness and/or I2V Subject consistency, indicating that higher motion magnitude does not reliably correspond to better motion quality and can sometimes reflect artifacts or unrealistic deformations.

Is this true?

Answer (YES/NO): YES